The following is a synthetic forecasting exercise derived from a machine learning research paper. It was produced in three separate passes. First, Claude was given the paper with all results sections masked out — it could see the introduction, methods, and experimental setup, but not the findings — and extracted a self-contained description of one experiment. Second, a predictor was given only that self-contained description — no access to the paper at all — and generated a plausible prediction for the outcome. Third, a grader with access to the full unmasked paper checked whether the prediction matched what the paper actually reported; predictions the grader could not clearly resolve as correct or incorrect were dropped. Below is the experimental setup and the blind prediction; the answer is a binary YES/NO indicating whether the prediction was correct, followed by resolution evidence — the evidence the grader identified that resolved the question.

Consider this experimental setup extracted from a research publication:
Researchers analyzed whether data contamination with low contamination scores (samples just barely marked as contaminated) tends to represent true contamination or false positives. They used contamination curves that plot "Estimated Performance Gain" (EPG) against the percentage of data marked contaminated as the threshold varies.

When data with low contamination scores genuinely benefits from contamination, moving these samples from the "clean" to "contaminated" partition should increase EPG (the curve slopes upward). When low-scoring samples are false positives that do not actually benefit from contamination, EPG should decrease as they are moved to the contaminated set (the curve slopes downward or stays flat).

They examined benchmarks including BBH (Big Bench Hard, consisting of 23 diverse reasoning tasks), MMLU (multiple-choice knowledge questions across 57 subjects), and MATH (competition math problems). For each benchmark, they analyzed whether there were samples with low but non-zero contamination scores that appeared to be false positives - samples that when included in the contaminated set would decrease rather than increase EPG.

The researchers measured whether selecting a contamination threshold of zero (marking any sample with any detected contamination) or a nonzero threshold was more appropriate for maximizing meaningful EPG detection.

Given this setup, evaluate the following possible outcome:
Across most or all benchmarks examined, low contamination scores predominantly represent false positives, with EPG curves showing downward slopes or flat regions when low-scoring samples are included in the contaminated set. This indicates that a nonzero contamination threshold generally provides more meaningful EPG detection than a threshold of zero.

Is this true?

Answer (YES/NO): YES